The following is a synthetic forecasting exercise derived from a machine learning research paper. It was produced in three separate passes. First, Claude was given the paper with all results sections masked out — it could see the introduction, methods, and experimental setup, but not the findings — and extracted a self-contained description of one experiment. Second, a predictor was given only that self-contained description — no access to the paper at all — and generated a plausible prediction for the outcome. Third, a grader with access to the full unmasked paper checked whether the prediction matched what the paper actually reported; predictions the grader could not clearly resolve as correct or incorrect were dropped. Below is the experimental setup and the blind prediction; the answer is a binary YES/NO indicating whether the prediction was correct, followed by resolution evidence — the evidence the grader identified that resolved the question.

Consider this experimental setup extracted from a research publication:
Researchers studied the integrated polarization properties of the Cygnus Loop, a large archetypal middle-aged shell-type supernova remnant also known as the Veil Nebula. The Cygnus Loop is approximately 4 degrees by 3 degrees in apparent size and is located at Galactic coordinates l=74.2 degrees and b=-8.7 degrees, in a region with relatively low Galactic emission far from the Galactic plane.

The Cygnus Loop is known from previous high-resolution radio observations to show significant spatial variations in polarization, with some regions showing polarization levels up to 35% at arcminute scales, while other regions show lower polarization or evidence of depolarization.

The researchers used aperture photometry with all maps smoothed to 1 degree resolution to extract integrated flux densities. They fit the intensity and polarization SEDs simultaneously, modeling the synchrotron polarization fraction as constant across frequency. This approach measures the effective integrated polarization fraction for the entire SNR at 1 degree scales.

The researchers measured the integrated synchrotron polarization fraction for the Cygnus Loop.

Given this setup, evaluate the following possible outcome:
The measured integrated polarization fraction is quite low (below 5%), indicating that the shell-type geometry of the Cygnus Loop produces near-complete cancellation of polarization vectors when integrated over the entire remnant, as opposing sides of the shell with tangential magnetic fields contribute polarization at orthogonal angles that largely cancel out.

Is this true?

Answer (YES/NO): NO